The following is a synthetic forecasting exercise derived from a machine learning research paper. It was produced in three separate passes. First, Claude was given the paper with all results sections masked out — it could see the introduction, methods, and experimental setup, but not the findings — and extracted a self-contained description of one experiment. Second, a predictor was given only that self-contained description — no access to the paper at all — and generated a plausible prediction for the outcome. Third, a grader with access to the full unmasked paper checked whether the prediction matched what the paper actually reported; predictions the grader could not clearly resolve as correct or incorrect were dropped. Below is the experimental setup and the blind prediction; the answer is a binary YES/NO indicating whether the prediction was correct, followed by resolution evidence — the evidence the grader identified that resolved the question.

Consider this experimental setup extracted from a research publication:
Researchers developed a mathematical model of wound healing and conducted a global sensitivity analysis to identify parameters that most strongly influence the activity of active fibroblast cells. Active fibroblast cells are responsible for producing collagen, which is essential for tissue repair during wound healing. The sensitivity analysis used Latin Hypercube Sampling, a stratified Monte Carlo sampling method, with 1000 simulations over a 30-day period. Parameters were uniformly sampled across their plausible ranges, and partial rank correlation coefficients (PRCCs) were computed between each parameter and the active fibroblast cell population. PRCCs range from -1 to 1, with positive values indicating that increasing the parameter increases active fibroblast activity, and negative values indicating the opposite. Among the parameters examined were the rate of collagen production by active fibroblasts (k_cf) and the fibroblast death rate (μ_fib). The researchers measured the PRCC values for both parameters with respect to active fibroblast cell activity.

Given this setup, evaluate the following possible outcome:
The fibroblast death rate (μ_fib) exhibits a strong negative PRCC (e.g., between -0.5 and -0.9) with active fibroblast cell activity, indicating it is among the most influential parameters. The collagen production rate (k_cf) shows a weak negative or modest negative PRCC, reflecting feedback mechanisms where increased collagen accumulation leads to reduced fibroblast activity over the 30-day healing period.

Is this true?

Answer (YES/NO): NO